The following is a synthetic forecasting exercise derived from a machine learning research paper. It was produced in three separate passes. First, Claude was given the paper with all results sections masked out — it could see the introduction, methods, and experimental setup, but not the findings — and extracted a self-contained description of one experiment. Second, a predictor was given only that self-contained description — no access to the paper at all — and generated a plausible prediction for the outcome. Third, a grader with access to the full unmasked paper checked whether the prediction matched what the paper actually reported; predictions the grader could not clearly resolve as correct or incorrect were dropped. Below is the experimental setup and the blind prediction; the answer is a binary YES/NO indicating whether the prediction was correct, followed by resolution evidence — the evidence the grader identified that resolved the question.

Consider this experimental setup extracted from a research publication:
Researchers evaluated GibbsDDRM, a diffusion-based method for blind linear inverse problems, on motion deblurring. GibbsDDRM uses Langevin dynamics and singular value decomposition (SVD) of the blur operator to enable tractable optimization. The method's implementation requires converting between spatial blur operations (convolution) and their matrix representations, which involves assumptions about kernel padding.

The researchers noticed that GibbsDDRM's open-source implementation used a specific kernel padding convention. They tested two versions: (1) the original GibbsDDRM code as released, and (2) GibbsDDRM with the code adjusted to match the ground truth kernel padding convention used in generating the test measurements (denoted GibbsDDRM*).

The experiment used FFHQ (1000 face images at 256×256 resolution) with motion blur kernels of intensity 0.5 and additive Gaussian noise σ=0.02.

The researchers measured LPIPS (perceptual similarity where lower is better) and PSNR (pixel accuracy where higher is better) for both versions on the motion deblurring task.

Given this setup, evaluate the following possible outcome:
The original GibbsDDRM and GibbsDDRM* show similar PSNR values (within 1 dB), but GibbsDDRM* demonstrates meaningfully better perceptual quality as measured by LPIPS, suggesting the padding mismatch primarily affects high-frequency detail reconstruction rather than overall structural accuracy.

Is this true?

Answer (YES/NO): NO